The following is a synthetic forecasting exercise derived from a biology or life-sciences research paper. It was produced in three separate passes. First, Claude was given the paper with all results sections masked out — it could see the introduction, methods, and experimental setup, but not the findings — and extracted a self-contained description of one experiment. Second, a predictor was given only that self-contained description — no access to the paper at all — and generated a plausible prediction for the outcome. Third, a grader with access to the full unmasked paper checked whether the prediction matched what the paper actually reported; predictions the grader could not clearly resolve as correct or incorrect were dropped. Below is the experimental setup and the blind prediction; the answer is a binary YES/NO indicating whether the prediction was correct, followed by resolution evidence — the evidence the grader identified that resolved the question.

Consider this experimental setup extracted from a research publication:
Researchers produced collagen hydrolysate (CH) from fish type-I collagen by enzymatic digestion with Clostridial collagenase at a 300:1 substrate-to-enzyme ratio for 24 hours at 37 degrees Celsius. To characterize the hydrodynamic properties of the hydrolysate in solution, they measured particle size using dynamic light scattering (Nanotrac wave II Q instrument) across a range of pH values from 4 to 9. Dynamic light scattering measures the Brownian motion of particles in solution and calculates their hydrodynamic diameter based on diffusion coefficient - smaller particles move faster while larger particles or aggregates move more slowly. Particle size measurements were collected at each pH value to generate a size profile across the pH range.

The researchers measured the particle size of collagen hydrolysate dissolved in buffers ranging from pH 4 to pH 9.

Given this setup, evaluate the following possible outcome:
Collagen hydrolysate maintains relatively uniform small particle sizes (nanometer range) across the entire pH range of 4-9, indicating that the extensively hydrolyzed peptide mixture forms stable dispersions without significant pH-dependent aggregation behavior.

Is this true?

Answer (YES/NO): NO